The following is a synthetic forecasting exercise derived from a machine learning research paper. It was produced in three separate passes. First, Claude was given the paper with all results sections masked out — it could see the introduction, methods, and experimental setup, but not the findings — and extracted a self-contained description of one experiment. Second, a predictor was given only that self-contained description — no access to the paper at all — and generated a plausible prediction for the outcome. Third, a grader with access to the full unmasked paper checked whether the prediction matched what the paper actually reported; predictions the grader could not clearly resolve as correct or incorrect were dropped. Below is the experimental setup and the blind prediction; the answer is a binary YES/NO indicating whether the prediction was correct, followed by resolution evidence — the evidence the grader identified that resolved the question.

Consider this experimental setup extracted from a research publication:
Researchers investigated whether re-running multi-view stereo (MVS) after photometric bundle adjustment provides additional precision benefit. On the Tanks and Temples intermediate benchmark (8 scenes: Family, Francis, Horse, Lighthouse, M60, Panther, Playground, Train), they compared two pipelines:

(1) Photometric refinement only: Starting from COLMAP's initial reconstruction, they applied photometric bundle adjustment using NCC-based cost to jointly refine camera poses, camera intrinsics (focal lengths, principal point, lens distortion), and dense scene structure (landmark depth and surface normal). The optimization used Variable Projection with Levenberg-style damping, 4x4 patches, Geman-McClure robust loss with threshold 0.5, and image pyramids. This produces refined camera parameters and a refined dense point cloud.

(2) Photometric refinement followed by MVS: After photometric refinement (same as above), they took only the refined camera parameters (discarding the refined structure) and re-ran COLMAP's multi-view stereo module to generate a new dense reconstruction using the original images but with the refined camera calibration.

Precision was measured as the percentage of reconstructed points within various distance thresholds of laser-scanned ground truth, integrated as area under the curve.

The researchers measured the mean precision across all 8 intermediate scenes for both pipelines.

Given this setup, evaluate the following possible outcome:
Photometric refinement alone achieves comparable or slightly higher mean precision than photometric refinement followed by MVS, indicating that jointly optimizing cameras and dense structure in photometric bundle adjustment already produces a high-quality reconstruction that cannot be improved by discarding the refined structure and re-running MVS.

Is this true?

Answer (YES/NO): YES